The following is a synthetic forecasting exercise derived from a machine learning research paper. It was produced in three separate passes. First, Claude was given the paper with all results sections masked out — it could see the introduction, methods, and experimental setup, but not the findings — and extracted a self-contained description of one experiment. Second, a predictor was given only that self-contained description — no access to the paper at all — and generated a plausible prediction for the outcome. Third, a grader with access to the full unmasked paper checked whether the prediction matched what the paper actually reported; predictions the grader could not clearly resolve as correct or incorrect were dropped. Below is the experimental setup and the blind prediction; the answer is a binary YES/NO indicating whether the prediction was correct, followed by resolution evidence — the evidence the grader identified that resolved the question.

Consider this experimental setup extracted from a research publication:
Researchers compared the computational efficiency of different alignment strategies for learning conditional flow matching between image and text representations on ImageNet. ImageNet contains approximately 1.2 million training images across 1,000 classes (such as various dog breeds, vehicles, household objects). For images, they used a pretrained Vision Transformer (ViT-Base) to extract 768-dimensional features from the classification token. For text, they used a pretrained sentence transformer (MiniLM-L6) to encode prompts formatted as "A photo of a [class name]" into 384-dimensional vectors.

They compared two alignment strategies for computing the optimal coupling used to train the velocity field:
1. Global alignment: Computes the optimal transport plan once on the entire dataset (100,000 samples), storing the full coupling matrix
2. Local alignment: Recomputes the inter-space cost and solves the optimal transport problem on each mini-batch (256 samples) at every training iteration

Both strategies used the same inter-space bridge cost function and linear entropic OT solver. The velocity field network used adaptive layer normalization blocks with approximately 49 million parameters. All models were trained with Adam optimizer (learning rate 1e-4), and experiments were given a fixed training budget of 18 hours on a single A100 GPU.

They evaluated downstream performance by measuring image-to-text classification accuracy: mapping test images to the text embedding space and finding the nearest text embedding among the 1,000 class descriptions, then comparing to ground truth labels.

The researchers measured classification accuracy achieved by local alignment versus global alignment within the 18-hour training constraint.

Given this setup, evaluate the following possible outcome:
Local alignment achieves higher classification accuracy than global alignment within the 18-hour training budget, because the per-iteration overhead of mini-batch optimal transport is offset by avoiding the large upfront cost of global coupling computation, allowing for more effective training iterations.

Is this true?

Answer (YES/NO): NO